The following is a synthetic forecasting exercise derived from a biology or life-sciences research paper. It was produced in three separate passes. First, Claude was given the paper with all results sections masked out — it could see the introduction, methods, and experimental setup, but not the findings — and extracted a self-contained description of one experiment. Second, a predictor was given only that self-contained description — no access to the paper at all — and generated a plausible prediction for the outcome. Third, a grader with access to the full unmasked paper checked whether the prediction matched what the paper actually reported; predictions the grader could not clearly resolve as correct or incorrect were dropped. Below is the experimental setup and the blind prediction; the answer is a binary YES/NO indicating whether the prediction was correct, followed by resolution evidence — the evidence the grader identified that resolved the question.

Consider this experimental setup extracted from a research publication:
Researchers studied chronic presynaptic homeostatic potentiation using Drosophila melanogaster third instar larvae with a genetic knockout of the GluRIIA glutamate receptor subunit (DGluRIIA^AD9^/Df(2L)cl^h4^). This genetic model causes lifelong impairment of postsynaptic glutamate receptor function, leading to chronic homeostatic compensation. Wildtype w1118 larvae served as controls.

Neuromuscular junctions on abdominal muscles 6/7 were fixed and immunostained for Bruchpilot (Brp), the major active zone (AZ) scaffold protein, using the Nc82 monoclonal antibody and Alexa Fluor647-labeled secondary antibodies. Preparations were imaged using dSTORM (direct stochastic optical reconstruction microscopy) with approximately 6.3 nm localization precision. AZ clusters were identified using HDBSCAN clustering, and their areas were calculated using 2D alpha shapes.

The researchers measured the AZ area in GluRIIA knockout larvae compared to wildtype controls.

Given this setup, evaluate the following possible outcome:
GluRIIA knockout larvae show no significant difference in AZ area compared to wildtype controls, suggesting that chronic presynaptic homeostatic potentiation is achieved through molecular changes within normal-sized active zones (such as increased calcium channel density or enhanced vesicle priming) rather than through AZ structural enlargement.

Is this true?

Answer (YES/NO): NO